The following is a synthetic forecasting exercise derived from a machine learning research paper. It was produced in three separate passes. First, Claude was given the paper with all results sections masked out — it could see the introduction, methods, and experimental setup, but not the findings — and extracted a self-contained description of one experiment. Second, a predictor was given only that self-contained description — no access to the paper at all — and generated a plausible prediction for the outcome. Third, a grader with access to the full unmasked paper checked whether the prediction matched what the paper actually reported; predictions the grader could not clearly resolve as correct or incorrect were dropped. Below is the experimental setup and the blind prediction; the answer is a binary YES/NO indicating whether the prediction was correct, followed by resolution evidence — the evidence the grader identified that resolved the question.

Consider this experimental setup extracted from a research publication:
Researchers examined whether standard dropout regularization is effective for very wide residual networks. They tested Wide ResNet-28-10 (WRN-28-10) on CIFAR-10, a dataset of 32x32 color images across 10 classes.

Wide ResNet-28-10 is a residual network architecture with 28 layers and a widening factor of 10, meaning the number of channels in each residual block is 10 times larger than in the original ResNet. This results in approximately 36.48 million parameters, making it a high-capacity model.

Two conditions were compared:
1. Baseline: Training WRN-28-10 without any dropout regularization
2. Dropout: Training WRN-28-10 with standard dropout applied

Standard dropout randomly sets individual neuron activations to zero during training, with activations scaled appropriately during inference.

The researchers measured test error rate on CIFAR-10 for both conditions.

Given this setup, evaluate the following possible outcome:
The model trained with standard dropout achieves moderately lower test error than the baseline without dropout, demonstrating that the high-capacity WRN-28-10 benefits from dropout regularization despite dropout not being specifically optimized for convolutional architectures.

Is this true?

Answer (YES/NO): NO